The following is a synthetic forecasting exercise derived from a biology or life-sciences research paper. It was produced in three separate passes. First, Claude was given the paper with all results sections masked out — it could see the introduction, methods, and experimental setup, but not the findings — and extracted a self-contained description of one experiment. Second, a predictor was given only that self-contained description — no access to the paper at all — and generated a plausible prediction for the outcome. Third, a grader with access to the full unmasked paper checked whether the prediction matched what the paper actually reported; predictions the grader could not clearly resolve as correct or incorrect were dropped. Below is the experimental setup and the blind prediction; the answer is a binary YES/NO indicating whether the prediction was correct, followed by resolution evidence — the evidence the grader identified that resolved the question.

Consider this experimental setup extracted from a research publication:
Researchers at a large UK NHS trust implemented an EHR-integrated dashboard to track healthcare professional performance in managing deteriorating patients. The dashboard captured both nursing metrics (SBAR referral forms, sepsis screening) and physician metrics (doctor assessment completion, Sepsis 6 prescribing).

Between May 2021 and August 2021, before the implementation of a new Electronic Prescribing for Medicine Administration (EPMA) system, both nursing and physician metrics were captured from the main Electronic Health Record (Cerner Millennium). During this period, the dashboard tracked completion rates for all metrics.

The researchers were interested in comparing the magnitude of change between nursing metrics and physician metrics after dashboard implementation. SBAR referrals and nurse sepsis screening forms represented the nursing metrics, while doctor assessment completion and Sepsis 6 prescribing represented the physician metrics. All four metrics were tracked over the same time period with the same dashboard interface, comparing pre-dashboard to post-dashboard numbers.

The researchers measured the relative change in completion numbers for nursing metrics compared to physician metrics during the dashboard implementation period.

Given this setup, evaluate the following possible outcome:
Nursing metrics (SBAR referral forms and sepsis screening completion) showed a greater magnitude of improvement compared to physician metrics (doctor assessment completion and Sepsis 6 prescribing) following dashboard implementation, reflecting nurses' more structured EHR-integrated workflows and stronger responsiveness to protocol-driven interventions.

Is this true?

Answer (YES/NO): YES